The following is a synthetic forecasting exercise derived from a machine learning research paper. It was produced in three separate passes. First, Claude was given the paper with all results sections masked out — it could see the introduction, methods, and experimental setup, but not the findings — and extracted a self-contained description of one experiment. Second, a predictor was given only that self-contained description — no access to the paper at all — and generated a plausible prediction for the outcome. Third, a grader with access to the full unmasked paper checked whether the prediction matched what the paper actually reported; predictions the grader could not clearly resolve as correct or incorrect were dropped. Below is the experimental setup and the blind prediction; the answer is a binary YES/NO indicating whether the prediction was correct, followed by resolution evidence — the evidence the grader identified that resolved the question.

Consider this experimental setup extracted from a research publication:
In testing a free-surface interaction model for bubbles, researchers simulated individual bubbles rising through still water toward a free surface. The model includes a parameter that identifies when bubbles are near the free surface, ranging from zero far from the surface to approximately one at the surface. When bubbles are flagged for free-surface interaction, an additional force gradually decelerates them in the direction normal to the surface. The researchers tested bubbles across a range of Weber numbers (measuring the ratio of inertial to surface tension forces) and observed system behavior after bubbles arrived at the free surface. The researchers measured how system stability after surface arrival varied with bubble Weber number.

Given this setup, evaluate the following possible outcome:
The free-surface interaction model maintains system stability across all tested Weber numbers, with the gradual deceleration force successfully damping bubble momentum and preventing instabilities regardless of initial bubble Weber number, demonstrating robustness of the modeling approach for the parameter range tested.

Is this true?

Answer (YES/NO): NO